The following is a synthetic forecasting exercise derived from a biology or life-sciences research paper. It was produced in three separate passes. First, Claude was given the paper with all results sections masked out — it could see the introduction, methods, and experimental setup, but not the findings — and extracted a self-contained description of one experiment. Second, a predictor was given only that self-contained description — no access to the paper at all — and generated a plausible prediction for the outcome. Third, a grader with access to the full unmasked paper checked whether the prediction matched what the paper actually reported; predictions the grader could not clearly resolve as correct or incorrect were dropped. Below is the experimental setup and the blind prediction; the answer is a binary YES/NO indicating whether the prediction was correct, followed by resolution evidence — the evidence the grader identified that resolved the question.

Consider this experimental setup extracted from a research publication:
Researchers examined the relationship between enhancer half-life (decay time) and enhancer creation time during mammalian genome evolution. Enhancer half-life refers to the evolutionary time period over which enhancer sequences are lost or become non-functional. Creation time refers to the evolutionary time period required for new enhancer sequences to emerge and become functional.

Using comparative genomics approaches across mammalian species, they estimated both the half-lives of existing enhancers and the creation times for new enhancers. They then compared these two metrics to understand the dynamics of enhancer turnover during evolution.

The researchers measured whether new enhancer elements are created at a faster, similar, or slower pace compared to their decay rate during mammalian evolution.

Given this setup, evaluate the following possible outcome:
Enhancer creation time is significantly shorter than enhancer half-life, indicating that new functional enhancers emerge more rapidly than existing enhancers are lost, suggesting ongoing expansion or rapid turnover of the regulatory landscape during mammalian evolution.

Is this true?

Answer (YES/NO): YES